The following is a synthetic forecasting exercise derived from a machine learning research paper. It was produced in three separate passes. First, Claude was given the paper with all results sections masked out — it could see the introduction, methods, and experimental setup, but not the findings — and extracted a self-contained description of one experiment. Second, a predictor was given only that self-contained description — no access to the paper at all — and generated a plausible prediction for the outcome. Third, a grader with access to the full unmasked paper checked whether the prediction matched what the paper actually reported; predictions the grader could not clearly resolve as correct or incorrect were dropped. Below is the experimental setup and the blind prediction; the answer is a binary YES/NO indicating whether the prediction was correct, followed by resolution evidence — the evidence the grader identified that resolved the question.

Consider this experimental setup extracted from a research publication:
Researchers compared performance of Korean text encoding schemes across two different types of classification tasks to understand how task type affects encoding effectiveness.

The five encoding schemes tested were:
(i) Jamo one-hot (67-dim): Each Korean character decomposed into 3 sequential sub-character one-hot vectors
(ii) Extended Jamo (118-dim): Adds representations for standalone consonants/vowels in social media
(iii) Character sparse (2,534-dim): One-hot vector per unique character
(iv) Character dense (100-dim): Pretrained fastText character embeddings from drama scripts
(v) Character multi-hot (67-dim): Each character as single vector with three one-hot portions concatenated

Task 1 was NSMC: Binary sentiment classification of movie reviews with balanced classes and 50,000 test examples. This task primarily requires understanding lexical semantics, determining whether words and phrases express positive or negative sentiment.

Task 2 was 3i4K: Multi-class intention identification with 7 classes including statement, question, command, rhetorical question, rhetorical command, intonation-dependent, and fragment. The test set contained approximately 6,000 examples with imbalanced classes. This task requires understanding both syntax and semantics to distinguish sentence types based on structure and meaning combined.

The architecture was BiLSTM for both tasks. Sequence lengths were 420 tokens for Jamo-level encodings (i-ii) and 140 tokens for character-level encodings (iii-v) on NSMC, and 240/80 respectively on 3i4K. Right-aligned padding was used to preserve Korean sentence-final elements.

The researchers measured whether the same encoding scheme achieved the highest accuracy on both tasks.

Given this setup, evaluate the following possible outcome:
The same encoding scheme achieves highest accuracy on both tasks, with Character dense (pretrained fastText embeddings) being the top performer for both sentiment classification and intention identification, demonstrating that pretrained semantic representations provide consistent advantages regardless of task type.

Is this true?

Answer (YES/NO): YES